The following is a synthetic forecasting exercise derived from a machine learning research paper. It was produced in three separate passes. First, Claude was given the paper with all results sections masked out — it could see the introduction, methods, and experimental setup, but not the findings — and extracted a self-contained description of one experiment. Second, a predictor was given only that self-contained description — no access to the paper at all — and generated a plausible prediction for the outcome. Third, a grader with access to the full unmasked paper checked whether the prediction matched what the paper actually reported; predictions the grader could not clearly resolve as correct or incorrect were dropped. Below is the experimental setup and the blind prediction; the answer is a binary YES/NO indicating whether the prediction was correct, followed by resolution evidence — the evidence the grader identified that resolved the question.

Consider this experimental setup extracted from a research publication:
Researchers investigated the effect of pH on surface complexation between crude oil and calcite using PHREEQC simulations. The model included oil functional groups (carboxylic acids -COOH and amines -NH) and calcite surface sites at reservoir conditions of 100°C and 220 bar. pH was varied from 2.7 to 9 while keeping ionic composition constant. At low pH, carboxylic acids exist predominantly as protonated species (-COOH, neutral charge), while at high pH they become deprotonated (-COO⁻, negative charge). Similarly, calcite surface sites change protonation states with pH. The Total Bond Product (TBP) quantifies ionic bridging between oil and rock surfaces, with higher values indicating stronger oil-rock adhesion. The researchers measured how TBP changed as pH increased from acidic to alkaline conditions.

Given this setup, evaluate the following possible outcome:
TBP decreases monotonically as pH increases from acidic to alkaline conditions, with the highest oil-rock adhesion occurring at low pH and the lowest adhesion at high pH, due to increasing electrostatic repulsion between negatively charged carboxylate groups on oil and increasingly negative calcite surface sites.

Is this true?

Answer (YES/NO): NO